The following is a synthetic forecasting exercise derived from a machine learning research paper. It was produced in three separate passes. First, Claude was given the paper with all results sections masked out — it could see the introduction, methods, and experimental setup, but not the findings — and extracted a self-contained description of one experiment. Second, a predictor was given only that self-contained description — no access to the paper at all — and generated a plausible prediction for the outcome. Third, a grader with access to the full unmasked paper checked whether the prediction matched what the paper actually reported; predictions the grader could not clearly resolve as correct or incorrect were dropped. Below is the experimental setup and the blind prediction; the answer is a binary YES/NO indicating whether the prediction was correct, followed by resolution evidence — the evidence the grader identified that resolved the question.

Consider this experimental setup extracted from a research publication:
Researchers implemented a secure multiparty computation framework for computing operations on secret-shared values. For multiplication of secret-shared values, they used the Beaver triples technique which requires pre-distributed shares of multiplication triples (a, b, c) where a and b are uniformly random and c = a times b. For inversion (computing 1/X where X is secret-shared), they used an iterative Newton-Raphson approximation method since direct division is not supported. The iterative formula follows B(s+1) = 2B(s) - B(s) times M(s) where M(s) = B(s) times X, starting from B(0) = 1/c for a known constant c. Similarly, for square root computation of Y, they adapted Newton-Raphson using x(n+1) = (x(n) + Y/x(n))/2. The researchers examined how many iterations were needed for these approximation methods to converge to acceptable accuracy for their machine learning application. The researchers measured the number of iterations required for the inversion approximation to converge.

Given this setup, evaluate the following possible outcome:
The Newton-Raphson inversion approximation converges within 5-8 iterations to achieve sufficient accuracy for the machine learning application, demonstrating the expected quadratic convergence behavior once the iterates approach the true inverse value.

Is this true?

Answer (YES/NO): NO